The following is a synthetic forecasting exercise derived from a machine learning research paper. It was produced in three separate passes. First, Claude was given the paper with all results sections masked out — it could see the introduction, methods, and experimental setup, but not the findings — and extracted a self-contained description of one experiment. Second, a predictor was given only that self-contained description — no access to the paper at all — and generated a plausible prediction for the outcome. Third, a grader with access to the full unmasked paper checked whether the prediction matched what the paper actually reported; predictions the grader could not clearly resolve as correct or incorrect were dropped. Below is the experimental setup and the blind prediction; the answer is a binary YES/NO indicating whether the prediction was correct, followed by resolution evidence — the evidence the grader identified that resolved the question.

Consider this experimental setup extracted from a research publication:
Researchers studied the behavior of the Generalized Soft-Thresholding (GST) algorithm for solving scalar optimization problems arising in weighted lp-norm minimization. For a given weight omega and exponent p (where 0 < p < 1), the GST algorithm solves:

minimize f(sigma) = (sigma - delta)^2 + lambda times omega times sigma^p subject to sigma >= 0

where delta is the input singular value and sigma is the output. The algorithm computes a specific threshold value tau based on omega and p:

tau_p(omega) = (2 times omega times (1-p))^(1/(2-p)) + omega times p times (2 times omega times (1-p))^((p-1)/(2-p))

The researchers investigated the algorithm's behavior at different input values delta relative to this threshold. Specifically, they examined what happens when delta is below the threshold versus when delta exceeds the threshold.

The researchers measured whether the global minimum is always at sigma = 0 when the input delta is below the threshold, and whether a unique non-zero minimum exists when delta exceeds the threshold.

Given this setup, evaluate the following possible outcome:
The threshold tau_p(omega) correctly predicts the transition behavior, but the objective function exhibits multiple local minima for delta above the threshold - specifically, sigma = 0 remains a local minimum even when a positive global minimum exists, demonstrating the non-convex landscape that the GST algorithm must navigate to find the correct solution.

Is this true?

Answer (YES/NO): NO